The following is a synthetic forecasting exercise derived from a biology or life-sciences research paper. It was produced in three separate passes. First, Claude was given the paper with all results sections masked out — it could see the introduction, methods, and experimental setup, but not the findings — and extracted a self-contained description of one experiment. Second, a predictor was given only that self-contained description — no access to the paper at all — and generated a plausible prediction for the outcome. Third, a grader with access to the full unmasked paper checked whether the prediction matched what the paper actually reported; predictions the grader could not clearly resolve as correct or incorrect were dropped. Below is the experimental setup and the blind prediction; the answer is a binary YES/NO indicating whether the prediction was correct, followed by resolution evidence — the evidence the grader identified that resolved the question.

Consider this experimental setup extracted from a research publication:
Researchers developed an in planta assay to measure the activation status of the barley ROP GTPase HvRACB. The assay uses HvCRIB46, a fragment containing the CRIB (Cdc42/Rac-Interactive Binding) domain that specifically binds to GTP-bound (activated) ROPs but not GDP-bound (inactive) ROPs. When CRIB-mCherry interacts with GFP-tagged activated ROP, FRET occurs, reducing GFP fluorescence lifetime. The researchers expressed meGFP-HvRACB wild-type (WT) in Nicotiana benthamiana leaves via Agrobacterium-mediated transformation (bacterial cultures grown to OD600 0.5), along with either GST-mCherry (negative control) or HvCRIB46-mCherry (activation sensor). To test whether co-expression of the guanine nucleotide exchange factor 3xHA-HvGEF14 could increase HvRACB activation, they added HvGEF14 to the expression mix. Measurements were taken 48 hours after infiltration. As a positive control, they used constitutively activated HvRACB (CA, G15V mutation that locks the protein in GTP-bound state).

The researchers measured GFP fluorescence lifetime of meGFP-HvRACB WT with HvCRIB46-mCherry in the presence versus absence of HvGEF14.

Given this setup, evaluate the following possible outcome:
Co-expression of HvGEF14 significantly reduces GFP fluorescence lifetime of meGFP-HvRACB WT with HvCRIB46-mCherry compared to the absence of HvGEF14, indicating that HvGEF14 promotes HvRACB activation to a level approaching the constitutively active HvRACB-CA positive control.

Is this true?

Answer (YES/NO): YES